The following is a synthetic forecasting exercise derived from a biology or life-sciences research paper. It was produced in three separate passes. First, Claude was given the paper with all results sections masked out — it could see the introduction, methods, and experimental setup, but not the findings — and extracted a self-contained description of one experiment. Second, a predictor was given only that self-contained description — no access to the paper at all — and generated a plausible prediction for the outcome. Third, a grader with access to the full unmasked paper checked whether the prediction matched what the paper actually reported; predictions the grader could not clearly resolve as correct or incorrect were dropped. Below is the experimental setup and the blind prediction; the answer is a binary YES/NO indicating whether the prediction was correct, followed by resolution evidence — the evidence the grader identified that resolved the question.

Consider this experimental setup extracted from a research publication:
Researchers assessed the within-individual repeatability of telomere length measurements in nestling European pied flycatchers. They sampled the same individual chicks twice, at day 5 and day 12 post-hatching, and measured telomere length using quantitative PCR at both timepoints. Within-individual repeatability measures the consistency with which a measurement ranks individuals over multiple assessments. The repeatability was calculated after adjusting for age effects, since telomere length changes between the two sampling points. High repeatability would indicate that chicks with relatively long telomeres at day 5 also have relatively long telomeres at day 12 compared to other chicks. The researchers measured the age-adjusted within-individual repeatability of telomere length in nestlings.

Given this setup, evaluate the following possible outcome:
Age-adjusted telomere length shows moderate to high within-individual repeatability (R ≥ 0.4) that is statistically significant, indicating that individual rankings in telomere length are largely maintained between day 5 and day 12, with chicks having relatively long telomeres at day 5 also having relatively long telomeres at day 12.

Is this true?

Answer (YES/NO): NO